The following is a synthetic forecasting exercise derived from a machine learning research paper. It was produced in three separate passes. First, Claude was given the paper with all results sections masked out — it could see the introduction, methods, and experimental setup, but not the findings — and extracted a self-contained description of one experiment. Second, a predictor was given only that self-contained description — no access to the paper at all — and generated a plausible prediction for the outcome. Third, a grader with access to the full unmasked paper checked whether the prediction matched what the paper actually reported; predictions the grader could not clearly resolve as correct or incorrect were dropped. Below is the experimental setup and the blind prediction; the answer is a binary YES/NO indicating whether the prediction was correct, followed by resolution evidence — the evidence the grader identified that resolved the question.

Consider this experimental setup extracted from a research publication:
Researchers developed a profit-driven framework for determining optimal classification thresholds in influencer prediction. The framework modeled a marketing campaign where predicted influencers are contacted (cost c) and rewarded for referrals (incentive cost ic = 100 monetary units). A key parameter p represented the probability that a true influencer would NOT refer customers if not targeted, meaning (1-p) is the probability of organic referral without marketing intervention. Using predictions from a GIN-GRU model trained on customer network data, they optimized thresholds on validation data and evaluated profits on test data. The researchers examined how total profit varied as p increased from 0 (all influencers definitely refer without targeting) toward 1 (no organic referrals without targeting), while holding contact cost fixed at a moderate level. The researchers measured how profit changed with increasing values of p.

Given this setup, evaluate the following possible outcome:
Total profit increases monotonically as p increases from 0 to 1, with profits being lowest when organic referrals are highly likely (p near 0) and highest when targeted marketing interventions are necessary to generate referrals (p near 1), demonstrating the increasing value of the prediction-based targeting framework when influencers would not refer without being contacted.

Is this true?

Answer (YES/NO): NO